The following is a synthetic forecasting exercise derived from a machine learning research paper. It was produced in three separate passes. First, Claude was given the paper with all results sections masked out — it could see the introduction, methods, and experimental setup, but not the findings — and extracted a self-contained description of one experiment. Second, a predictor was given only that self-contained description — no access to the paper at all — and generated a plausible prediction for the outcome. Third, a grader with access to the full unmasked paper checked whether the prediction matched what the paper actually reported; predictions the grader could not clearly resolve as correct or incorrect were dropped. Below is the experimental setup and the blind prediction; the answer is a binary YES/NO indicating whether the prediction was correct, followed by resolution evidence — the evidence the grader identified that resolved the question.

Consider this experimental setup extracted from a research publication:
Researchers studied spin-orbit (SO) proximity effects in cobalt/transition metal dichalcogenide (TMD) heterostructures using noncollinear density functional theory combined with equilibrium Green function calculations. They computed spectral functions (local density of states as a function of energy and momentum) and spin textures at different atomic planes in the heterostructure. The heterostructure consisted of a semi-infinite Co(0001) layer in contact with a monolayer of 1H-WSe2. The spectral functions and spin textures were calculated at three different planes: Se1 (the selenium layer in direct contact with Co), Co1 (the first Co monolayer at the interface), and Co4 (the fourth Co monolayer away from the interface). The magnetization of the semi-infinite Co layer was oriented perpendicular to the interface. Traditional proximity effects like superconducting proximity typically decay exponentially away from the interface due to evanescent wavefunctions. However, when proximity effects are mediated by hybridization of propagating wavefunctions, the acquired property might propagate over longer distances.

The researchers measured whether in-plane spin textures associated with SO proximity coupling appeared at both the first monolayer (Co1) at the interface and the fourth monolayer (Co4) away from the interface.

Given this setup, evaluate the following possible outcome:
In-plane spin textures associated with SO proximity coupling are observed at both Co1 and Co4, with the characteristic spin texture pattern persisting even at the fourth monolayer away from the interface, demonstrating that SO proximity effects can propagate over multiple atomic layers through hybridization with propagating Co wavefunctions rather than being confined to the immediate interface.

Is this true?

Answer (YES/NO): YES